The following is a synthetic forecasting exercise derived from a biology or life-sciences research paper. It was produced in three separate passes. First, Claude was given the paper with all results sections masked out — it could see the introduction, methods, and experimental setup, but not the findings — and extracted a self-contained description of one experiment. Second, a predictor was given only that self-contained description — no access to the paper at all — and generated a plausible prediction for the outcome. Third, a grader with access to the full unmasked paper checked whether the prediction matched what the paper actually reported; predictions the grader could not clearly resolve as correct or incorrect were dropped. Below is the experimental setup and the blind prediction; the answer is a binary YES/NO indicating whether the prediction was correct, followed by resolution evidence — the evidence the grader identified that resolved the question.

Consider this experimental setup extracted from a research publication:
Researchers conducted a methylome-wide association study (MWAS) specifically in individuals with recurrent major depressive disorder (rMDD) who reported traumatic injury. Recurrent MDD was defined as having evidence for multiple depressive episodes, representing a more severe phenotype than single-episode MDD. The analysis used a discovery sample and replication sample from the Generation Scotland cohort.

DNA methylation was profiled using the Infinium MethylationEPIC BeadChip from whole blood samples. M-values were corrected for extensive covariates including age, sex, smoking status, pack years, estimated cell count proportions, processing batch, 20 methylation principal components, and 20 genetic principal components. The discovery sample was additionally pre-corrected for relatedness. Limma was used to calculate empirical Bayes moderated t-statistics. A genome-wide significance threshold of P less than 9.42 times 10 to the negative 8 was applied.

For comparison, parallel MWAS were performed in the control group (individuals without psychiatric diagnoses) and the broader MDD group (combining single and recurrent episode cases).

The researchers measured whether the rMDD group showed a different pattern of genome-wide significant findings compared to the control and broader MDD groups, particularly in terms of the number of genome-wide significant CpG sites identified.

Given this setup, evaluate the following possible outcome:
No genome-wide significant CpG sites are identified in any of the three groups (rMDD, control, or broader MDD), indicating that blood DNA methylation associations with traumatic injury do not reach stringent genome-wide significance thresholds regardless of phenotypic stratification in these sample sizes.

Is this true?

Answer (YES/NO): NO